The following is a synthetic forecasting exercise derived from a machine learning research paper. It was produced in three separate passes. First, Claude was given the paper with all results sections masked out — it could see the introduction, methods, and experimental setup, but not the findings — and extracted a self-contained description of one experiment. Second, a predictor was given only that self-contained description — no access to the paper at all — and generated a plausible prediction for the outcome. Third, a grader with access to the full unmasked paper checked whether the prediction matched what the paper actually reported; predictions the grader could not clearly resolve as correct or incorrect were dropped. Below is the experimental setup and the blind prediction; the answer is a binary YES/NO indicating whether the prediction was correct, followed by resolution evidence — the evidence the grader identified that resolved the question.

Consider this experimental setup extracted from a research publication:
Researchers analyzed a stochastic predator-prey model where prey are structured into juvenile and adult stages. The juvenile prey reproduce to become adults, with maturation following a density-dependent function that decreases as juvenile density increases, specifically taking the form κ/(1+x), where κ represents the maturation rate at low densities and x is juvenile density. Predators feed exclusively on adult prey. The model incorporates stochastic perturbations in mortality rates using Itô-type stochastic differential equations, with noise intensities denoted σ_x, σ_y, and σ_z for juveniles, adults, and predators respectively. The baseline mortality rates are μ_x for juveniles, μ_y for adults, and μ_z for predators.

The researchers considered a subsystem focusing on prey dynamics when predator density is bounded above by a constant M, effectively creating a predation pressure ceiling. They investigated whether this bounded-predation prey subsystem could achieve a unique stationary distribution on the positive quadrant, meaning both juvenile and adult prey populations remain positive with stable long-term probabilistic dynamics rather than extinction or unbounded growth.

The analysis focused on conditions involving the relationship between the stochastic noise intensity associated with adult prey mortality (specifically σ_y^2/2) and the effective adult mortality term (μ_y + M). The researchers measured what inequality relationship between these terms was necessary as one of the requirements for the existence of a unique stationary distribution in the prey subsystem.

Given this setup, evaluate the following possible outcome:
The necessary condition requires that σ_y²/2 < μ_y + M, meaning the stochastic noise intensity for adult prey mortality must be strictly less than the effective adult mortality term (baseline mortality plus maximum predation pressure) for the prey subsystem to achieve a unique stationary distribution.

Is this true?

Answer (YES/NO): YES